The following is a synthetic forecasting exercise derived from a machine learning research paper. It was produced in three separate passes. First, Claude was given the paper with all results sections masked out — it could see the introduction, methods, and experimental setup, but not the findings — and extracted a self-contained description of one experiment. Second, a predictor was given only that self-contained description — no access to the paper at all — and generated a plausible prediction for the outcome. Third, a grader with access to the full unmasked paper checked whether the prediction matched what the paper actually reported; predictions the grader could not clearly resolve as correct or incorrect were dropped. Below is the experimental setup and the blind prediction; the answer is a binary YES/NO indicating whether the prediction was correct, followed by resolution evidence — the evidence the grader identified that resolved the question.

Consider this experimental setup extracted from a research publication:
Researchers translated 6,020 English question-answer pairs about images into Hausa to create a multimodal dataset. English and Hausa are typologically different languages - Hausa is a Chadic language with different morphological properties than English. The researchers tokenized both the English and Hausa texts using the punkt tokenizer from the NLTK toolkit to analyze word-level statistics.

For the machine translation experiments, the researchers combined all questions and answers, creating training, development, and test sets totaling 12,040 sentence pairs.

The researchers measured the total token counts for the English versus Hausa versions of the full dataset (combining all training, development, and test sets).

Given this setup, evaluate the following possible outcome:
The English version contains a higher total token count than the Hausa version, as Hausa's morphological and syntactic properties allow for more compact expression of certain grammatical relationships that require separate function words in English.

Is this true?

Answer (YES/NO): YES